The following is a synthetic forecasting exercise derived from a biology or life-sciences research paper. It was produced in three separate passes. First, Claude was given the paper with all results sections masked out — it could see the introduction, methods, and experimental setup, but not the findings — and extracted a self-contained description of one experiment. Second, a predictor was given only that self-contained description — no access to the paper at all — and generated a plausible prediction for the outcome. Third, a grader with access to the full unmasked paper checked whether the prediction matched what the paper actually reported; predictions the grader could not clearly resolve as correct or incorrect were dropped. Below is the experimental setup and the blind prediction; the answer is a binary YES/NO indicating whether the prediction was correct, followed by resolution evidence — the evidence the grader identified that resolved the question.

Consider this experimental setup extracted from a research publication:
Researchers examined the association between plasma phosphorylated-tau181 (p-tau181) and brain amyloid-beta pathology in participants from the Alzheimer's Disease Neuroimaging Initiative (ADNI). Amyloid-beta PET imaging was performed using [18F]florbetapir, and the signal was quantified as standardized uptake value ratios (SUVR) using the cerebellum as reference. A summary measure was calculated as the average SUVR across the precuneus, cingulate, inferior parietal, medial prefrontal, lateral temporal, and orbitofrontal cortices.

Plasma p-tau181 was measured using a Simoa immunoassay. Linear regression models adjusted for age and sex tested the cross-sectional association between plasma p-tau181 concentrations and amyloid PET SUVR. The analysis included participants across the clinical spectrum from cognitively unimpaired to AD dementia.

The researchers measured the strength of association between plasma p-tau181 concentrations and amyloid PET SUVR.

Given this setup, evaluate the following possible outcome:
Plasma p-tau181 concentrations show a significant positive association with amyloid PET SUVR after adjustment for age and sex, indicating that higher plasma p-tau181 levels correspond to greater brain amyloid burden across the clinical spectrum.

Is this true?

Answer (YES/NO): YES